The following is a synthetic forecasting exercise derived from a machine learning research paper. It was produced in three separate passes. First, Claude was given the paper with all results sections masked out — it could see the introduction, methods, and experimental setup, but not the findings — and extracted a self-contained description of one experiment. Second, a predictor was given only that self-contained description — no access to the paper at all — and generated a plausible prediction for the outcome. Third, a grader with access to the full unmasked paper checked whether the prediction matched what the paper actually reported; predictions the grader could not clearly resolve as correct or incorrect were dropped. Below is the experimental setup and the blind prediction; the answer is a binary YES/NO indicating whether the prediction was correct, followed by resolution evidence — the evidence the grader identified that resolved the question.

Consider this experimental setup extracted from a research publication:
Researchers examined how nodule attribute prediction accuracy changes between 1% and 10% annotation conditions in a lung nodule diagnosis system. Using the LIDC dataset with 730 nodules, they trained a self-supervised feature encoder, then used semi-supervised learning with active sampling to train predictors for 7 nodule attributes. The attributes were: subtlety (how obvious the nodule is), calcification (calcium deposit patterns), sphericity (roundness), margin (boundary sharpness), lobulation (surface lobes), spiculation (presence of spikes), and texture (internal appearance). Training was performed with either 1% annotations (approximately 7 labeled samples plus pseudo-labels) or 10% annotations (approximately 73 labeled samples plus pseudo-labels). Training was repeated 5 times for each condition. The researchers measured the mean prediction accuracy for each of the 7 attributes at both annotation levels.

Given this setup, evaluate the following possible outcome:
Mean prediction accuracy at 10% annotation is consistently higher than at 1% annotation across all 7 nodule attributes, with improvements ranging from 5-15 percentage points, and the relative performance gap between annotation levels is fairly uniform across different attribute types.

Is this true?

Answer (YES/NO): NO